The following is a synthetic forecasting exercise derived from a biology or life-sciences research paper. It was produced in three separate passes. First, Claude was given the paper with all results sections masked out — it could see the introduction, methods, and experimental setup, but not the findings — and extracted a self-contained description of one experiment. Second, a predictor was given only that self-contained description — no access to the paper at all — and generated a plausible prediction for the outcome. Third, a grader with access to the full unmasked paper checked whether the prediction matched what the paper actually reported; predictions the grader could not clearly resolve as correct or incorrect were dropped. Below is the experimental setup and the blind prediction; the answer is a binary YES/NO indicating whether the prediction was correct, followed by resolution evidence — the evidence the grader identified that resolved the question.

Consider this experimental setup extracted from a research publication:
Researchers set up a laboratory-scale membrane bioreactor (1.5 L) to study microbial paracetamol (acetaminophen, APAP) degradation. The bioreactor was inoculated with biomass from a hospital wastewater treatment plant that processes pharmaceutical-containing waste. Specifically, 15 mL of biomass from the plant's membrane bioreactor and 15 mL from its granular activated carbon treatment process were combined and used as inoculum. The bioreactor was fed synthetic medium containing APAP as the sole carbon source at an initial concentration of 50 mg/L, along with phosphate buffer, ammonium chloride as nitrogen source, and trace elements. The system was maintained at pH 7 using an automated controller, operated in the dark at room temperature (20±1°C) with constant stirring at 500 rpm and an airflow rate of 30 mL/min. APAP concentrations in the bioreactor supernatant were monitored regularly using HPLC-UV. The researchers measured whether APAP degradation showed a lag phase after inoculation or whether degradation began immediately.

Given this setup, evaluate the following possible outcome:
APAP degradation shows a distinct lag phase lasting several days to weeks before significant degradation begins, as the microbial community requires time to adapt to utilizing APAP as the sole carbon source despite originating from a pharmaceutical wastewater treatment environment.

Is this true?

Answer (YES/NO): NO